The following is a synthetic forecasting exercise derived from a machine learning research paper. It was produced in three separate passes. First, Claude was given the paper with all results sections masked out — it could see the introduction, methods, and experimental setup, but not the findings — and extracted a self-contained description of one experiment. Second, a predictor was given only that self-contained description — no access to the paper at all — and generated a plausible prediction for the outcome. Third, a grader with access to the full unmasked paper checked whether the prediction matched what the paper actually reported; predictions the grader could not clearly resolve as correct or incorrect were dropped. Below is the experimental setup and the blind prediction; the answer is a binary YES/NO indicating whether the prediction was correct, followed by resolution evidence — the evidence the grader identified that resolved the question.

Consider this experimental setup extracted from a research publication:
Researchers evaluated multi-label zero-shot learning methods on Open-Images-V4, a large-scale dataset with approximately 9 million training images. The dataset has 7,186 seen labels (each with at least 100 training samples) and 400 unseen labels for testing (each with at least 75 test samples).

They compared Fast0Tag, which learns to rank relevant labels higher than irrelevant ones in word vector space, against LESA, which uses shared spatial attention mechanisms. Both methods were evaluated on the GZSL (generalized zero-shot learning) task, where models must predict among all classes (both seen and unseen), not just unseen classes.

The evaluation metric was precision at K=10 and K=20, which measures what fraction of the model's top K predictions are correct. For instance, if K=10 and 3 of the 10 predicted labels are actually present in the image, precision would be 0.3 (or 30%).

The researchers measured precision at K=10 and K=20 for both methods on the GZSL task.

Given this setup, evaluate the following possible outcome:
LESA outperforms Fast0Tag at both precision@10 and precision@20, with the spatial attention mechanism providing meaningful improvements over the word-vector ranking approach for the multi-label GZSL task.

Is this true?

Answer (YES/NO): YES